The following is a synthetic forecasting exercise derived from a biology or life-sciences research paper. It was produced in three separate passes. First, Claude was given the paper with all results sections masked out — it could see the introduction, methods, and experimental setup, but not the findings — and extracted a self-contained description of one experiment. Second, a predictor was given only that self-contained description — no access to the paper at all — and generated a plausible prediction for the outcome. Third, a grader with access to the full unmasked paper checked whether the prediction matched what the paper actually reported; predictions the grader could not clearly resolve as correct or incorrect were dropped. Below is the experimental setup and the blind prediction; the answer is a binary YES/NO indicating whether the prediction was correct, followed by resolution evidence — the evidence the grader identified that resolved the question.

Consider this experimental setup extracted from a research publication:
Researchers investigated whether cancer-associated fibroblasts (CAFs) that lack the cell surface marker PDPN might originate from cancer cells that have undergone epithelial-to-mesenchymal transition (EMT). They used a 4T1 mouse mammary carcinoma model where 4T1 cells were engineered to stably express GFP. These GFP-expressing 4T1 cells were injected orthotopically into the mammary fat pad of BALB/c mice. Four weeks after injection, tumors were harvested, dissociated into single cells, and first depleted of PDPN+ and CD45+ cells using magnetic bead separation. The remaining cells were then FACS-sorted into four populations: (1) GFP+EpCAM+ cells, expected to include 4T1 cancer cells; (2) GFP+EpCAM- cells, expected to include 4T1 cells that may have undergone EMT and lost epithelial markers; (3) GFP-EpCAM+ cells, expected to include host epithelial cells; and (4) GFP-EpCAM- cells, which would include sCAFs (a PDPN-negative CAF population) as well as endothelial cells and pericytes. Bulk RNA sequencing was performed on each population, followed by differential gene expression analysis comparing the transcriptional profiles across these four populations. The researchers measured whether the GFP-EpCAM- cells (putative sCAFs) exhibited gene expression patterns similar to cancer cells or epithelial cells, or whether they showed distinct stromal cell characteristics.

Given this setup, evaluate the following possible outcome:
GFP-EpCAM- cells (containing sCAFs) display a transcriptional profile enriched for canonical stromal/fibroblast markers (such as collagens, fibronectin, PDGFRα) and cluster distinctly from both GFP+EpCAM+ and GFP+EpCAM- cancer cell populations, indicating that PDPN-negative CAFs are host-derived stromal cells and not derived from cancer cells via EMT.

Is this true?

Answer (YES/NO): YES